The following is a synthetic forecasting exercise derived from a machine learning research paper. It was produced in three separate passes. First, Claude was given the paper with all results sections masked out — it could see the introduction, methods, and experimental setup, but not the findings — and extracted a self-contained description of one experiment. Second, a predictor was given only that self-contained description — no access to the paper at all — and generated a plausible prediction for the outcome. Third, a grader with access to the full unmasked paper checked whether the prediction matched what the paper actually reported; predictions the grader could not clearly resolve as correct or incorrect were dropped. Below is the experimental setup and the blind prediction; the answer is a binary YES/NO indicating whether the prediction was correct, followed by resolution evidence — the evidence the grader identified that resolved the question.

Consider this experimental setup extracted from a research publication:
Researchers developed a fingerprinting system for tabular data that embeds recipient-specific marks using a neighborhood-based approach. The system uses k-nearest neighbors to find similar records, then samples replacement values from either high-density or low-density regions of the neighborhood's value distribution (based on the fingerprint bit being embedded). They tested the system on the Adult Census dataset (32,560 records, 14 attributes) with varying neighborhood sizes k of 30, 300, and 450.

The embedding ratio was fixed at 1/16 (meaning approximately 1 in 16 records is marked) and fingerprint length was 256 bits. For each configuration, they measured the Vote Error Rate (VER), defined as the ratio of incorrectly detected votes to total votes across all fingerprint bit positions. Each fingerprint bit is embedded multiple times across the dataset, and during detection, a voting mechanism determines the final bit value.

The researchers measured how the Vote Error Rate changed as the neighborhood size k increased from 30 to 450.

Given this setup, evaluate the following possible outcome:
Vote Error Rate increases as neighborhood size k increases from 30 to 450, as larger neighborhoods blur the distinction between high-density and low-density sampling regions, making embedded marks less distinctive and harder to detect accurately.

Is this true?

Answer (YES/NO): YES